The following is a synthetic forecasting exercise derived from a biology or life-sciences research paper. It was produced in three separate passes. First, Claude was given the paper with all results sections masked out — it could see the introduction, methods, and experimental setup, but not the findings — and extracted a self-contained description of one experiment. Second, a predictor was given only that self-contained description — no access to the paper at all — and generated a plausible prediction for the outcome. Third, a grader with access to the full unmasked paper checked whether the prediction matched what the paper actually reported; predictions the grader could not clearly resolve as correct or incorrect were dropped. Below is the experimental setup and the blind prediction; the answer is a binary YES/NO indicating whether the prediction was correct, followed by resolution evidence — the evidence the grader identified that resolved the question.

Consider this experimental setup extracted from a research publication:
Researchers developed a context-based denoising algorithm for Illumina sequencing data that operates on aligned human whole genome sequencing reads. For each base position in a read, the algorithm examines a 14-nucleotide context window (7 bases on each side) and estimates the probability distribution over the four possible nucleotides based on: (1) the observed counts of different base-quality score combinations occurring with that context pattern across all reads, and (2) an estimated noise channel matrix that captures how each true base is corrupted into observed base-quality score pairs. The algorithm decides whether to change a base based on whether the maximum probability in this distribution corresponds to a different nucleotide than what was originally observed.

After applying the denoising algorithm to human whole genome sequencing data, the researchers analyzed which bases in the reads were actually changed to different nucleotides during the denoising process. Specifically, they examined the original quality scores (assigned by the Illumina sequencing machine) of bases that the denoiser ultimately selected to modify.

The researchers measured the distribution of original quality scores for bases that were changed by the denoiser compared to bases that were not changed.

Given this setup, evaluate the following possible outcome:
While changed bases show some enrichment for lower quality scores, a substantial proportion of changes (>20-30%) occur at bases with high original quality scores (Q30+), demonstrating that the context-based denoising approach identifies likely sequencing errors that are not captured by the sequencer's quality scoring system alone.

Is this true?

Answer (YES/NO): NO